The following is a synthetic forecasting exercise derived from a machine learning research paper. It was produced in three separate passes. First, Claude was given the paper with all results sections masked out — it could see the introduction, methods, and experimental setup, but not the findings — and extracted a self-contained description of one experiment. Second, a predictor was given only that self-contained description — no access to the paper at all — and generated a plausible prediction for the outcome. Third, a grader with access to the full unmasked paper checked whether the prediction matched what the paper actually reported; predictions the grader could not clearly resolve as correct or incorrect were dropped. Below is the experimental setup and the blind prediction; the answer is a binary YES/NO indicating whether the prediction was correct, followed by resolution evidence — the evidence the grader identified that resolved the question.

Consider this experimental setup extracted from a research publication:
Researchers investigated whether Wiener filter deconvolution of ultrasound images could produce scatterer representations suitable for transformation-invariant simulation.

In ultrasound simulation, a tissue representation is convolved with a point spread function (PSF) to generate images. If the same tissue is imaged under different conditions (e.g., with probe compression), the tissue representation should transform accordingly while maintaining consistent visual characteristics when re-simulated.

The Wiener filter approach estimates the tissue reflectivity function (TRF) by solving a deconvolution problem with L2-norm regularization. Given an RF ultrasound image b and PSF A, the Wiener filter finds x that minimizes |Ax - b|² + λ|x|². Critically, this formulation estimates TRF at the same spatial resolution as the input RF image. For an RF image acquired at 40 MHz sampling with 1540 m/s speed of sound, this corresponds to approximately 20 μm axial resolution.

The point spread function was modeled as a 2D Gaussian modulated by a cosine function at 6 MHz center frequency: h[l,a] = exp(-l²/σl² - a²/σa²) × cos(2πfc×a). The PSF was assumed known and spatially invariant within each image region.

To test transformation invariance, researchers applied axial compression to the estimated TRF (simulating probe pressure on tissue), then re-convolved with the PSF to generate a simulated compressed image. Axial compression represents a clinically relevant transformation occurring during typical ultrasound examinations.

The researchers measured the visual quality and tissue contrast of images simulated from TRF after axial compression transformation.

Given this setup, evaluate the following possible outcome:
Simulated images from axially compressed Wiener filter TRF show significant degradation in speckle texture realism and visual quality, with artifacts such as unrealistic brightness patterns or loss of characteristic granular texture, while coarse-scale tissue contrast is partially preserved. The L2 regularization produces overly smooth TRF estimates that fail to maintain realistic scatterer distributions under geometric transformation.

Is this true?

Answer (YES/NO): NO